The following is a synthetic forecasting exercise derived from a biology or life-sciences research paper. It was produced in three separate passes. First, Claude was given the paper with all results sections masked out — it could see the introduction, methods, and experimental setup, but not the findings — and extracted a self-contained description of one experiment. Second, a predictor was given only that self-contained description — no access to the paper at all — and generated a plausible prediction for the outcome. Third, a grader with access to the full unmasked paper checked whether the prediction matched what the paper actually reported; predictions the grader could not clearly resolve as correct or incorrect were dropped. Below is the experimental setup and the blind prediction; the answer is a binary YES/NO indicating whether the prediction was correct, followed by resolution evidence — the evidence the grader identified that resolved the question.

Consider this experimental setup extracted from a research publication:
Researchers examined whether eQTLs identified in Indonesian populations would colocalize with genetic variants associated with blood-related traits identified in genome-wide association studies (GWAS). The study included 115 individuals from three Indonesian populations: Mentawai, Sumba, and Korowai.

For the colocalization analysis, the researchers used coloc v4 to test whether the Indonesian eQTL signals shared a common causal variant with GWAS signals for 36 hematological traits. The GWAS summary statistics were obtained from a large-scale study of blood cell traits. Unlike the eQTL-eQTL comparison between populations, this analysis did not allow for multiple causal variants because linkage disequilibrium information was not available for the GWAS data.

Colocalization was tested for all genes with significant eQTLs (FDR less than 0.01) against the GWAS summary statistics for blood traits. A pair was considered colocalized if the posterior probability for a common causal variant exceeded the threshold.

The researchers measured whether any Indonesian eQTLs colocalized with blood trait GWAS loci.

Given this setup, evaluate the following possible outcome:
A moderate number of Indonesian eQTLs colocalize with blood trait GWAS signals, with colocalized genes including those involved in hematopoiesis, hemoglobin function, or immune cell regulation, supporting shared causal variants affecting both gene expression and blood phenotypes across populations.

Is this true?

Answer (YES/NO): NO